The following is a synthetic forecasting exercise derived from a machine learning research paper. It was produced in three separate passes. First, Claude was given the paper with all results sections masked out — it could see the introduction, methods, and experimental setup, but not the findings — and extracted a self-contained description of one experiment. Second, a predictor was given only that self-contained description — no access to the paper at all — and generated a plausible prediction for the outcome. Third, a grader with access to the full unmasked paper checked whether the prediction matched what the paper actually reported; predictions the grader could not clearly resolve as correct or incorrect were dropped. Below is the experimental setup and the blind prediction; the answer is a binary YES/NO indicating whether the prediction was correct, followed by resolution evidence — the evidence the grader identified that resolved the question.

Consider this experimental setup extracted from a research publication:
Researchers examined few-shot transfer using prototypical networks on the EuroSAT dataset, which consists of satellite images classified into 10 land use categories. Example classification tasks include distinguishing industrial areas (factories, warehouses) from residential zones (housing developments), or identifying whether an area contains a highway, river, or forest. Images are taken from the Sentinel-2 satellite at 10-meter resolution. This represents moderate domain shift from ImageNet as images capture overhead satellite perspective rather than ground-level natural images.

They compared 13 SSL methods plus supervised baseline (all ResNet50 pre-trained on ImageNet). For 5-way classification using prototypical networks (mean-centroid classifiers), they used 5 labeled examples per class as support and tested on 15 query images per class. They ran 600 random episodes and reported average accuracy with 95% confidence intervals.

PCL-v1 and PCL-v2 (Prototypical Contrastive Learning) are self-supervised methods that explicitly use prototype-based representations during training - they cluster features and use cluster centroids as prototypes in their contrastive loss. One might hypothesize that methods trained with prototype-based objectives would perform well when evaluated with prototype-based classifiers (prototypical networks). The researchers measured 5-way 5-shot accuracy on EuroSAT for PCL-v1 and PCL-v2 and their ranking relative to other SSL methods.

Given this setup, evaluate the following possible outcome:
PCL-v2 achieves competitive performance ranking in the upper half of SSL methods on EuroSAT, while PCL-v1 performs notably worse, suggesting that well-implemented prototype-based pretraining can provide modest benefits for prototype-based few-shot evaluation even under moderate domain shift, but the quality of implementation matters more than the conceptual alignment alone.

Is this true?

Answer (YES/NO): NO